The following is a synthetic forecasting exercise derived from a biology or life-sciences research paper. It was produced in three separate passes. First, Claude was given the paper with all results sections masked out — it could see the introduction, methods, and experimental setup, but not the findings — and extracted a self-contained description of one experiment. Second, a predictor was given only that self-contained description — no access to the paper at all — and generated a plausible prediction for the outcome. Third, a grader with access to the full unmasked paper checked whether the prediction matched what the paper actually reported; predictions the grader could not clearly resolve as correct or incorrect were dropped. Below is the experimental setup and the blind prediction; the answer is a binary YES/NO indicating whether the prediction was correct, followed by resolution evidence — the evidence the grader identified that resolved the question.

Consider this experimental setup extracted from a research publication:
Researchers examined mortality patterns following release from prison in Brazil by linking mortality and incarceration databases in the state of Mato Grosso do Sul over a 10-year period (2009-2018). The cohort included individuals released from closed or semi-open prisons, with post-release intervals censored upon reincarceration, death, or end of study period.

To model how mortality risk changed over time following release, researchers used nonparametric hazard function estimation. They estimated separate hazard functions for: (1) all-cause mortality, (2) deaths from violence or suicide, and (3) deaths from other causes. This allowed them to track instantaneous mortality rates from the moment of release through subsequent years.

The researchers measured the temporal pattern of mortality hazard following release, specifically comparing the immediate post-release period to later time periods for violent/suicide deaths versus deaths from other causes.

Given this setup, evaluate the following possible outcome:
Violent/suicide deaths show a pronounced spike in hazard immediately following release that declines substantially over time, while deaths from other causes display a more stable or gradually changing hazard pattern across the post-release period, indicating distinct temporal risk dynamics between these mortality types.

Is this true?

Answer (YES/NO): YES